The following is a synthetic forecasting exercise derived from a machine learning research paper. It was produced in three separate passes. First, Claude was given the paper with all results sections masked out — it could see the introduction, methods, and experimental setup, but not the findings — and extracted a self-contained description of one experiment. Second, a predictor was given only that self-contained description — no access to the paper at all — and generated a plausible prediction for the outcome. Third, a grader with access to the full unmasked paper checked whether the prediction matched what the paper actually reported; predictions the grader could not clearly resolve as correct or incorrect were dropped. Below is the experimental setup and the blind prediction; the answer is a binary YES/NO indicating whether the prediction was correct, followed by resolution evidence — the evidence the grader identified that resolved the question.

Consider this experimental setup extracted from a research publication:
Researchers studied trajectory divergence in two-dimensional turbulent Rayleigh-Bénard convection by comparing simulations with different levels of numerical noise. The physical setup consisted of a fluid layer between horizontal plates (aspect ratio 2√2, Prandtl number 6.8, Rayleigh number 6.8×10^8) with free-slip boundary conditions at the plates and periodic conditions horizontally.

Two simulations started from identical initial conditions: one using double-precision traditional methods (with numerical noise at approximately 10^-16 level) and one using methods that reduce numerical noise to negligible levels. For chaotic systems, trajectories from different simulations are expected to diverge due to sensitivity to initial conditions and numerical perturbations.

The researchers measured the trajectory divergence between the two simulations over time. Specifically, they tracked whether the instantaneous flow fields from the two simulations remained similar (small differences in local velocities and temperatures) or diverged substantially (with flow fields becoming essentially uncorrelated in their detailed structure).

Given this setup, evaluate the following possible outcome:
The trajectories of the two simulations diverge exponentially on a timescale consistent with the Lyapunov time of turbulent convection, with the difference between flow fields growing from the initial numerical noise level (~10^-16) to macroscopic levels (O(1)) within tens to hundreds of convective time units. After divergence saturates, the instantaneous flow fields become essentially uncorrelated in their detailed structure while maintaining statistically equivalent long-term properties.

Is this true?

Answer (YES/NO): NO